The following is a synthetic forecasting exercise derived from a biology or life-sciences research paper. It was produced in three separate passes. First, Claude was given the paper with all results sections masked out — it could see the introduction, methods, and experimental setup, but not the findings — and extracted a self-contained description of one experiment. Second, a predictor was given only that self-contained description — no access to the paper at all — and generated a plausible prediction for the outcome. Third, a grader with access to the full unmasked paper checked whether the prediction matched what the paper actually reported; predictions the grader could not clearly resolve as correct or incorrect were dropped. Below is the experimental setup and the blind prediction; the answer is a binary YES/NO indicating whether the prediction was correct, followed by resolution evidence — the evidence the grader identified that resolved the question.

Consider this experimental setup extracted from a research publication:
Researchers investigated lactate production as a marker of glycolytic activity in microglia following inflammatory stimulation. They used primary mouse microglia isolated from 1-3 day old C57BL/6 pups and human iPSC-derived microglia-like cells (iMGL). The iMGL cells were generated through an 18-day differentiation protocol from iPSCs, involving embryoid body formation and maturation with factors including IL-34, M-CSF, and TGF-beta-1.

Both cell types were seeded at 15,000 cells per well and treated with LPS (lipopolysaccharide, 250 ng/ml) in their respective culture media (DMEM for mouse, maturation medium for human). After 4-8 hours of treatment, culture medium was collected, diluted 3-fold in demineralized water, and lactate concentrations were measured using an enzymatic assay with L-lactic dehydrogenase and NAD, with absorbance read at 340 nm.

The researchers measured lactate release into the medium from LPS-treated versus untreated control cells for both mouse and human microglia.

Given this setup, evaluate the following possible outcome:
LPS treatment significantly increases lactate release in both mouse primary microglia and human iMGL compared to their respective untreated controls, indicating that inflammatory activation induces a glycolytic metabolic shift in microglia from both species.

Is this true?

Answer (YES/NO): YES